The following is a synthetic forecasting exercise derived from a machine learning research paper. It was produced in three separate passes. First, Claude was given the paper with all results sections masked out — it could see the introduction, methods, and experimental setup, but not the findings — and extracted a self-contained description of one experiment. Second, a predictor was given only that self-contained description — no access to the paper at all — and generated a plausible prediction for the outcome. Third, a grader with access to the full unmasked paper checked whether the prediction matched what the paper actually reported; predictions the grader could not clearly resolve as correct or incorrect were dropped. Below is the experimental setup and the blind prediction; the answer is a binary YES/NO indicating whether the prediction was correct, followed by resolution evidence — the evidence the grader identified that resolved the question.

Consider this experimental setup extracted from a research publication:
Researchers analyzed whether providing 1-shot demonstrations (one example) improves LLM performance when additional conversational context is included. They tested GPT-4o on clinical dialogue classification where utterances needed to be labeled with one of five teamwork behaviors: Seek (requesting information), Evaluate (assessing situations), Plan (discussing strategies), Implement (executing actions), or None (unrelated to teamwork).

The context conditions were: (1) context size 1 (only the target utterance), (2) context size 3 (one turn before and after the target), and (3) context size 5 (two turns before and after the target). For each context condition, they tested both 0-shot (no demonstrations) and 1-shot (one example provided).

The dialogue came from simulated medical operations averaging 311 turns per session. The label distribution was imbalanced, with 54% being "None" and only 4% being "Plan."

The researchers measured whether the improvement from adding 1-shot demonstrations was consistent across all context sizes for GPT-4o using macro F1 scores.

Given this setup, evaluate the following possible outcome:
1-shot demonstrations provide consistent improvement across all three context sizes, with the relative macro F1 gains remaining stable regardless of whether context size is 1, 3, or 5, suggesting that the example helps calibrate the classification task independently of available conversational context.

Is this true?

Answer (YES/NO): NO